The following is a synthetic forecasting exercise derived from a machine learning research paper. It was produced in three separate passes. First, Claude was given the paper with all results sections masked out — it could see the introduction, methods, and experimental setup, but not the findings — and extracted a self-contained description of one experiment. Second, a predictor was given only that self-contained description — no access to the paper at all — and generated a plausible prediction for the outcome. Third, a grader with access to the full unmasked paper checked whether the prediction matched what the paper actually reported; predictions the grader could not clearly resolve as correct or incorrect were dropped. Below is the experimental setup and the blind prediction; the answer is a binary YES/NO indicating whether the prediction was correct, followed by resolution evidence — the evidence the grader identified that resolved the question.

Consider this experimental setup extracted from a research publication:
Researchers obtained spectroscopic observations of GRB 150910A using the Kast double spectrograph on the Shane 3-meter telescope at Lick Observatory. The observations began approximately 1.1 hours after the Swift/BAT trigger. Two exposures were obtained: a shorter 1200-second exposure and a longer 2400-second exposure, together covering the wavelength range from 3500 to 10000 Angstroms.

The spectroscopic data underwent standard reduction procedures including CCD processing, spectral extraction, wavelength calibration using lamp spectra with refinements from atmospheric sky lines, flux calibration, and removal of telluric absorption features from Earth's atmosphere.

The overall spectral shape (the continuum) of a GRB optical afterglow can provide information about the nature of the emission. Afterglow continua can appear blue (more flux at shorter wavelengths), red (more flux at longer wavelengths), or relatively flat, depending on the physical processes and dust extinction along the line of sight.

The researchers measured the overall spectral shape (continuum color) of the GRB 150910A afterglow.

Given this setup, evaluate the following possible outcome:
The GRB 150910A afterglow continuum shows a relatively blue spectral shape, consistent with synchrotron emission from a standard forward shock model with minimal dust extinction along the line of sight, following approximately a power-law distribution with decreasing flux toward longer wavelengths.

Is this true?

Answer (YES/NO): YES